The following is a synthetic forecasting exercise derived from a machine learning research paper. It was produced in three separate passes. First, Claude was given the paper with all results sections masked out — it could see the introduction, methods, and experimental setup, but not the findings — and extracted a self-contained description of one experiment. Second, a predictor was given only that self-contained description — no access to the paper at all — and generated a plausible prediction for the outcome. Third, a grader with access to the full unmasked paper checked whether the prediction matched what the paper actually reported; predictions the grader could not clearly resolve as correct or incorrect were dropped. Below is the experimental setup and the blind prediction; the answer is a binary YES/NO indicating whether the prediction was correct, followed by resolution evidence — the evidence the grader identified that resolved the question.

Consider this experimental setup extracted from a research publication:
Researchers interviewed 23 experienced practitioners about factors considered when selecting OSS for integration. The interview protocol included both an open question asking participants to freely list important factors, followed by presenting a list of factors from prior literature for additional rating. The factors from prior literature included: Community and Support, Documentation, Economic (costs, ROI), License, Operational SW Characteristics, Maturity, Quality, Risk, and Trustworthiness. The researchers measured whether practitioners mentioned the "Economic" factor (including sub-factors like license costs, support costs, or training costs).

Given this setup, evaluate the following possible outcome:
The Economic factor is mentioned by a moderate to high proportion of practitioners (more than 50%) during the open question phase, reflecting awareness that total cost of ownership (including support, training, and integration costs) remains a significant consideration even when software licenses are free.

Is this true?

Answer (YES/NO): NO